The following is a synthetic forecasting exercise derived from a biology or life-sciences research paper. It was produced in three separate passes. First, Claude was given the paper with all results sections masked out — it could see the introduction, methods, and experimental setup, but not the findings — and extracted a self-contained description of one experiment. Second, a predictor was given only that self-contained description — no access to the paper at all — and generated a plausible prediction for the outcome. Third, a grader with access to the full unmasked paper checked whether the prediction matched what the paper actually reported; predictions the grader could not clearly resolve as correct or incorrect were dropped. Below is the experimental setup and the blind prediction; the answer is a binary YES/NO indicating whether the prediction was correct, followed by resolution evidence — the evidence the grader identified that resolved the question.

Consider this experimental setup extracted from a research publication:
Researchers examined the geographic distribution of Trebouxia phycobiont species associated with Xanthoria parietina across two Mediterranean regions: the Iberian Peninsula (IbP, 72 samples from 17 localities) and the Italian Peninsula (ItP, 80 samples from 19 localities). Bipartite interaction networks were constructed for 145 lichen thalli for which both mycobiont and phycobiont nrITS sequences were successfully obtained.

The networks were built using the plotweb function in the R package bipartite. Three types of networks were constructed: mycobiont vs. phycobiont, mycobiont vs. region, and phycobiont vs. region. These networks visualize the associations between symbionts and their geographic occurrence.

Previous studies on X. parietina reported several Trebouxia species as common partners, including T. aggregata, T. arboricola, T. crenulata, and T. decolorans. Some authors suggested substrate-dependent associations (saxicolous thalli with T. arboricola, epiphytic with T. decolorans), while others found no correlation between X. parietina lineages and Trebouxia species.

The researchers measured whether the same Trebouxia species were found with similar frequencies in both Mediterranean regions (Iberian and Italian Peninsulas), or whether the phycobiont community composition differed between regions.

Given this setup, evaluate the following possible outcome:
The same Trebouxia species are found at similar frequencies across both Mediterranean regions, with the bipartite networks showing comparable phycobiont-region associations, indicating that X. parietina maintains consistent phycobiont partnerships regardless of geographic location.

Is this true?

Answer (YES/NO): NO